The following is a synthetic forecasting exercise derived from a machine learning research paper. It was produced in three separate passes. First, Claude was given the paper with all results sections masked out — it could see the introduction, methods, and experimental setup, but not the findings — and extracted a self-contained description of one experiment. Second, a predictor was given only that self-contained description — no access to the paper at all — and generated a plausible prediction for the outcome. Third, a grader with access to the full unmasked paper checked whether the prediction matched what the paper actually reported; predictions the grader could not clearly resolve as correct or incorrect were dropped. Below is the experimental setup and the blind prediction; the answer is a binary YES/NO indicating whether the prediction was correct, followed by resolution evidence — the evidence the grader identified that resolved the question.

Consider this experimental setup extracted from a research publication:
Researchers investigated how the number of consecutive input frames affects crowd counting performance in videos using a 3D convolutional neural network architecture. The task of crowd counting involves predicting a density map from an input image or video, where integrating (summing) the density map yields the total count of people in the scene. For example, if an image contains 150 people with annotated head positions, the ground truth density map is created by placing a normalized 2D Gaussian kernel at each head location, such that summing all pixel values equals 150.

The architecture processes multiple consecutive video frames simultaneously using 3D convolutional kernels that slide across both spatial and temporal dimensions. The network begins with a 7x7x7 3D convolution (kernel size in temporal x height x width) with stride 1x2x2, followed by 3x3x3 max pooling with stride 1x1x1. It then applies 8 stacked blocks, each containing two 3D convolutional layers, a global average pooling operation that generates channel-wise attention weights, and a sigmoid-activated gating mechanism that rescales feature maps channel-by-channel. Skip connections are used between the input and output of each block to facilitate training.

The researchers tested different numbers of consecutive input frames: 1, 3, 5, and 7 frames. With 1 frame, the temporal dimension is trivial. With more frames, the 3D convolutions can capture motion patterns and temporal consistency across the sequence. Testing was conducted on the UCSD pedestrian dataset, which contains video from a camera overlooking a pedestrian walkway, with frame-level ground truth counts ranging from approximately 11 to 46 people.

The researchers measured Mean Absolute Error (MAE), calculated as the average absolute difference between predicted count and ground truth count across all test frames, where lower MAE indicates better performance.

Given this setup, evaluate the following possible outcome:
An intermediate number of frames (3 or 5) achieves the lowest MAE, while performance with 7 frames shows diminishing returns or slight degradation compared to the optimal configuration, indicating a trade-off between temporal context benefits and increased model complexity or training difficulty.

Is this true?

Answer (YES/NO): NO